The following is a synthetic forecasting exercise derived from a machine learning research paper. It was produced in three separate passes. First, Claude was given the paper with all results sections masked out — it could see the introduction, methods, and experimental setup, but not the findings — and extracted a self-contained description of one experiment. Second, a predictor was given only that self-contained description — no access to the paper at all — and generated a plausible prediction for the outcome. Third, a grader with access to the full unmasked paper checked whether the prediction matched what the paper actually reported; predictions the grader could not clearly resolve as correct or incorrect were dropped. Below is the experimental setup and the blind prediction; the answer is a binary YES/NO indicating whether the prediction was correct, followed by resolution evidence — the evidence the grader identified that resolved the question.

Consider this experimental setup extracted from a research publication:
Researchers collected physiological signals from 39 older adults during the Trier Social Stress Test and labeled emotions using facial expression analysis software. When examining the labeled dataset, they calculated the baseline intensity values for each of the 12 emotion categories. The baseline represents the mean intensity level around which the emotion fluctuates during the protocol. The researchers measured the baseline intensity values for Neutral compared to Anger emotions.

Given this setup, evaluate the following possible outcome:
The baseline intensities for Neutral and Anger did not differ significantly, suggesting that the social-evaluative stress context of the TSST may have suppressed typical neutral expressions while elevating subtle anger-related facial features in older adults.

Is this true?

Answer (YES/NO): NO